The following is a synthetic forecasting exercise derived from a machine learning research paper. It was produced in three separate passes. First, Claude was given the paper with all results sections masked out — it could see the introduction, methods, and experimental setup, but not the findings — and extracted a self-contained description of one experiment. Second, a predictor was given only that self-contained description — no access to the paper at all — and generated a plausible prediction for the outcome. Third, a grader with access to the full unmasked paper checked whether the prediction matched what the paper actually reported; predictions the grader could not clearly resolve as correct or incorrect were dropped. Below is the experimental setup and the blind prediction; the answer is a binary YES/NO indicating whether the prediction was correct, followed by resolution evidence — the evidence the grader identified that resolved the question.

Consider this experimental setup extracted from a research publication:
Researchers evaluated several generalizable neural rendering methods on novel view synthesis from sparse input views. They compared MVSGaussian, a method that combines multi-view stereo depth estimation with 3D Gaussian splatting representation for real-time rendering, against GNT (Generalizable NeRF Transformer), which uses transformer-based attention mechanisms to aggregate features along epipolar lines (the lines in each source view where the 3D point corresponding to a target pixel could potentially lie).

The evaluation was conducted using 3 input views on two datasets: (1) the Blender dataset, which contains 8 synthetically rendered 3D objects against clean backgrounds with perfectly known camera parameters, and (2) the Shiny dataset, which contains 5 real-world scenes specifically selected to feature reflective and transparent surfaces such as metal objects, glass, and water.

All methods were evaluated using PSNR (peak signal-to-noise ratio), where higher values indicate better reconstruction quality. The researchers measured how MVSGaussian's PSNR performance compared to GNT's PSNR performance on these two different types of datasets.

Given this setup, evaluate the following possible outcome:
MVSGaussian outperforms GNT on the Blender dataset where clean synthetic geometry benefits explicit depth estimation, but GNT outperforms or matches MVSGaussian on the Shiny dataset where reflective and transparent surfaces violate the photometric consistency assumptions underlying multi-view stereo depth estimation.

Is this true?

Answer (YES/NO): NO